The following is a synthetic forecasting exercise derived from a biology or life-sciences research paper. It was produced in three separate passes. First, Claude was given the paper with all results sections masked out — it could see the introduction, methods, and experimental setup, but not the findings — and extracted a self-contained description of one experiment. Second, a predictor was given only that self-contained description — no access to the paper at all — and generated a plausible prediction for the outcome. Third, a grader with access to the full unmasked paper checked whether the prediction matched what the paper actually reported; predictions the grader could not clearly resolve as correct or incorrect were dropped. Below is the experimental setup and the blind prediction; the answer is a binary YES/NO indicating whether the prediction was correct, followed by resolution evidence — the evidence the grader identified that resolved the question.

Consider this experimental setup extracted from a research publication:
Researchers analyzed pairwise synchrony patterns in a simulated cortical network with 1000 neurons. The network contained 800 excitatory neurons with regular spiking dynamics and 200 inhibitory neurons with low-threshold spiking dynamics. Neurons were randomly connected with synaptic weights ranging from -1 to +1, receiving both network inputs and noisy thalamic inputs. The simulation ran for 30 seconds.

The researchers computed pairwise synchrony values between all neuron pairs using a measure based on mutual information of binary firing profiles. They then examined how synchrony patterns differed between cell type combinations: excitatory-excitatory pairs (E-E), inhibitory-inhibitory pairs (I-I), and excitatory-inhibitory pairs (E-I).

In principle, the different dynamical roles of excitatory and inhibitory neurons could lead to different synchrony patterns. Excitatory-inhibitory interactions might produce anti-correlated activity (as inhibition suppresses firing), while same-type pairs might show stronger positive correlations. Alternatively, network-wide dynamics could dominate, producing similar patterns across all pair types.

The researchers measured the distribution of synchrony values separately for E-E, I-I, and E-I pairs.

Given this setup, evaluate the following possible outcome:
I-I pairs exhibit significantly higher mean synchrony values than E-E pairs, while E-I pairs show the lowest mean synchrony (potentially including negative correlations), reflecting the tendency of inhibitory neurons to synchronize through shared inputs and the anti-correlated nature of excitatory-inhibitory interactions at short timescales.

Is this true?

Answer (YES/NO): NO